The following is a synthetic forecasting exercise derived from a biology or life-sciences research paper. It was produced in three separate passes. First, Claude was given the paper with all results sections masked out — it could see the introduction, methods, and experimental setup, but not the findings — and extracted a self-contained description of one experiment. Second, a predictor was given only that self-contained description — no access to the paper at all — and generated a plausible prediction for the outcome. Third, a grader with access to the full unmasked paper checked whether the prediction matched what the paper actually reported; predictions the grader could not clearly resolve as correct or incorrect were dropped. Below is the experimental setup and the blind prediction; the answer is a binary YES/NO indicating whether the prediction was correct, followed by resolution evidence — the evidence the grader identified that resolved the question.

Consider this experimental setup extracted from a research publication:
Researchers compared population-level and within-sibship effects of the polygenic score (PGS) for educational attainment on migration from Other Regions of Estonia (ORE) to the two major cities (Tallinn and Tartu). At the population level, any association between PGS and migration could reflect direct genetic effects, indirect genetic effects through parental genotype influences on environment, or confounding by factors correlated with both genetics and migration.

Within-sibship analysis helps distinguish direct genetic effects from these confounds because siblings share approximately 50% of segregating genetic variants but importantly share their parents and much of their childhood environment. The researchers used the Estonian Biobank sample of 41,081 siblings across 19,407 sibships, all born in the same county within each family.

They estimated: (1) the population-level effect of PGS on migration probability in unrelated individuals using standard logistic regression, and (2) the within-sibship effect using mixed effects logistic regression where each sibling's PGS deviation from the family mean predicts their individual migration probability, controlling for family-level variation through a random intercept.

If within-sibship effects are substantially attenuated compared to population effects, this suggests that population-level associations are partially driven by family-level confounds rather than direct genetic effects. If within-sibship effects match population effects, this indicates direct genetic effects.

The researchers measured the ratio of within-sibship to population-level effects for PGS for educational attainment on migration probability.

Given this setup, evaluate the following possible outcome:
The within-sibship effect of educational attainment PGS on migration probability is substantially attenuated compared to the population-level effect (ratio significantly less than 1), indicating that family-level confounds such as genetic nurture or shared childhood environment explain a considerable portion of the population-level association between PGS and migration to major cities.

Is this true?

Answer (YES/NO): NO